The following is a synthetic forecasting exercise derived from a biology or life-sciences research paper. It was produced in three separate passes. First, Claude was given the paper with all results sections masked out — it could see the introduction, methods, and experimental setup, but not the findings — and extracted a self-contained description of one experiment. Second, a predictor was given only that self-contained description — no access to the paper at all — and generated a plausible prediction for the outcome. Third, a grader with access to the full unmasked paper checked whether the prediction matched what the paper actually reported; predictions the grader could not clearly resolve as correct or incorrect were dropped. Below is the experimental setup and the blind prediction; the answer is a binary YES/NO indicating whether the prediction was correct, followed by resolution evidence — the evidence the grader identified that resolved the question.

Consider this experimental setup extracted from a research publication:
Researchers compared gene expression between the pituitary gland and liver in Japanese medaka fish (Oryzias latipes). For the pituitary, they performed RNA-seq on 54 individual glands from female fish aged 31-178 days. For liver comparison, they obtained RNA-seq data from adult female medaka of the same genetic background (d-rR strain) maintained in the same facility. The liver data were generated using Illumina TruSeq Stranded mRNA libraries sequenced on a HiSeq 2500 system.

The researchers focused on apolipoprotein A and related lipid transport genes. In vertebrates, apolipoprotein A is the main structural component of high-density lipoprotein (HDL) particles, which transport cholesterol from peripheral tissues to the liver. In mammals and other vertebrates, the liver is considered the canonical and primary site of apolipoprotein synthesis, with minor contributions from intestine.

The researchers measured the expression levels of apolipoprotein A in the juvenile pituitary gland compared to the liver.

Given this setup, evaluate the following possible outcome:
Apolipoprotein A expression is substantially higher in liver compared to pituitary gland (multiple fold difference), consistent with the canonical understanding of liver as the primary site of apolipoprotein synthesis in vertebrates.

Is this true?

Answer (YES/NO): NO